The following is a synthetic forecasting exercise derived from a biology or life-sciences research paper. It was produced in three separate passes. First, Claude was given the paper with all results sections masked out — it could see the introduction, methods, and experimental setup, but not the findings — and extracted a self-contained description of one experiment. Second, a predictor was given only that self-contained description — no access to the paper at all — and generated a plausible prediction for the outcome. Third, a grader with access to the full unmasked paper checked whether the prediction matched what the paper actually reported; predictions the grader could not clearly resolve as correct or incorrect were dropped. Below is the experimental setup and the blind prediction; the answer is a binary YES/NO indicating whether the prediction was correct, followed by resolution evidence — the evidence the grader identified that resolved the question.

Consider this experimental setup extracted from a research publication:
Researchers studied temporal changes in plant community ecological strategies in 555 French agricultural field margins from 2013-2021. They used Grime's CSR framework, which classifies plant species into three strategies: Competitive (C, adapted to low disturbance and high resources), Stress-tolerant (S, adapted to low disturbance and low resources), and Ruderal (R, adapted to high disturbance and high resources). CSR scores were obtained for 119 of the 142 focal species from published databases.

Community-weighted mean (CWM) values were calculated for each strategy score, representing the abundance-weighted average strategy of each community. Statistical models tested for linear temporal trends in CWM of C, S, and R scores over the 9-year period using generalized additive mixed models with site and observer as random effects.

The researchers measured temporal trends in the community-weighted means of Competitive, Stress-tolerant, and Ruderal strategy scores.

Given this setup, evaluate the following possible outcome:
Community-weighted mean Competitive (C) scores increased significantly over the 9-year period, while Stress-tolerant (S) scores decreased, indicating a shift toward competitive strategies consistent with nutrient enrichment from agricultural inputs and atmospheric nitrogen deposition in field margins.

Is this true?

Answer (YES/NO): NO